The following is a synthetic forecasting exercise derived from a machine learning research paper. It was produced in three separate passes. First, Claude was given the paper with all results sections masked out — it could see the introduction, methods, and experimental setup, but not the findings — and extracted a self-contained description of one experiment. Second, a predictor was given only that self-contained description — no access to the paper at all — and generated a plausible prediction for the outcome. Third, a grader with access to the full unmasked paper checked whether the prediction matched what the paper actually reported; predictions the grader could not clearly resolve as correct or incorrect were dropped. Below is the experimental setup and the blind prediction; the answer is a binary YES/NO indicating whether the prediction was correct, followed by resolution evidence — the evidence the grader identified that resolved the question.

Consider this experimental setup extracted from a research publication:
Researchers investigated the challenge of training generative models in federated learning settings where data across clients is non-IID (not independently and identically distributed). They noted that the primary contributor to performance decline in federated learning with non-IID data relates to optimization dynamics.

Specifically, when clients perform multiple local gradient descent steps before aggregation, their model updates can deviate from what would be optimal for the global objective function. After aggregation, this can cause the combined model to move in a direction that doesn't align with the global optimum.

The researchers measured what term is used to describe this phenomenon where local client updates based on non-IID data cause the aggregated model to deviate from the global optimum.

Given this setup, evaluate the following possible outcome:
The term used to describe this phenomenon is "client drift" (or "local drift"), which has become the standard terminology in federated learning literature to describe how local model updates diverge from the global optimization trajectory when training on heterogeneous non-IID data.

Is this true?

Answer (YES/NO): YES